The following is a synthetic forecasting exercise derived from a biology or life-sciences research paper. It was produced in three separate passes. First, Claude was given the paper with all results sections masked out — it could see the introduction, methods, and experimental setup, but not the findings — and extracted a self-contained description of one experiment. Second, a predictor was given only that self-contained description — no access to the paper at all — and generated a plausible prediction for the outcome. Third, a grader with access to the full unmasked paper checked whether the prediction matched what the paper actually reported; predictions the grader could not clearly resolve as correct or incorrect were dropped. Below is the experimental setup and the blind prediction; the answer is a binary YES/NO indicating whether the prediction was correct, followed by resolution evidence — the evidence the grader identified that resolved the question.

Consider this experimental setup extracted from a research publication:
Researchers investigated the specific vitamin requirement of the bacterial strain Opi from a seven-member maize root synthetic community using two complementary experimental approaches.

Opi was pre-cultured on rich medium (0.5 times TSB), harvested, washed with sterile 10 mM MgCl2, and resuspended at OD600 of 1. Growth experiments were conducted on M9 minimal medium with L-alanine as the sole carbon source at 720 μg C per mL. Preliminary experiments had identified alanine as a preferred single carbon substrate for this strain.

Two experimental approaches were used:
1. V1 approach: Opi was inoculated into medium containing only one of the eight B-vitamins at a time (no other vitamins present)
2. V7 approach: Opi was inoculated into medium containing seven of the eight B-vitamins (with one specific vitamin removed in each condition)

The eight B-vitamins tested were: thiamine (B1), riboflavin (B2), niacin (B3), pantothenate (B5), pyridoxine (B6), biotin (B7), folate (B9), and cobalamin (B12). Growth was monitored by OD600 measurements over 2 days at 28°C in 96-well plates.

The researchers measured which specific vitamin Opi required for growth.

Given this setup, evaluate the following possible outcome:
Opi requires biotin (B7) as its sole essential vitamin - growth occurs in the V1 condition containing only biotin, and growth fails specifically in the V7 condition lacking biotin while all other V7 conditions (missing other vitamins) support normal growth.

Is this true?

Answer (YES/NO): NO